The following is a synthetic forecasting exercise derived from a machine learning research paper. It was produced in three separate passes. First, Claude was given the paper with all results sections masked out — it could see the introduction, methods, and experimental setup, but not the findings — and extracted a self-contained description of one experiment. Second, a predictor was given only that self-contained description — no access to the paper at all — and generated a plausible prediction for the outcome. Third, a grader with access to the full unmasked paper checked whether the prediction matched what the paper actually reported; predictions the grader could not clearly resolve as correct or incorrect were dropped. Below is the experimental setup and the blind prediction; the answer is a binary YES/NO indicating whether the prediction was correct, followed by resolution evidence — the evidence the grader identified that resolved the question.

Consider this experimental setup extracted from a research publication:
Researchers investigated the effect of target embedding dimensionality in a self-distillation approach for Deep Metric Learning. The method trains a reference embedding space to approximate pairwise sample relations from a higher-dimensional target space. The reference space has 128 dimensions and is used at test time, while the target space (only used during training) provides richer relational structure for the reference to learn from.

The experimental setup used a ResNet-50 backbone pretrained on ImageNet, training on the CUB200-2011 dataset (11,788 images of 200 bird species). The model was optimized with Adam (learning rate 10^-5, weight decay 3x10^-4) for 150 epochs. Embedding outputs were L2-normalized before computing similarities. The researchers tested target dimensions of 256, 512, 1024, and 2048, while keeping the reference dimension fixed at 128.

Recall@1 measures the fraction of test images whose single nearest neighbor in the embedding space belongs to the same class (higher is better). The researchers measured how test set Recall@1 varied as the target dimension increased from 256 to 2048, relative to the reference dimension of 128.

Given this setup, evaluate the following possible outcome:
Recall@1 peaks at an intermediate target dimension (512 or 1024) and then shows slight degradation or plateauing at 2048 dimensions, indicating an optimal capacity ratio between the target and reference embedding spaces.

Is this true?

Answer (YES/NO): NO